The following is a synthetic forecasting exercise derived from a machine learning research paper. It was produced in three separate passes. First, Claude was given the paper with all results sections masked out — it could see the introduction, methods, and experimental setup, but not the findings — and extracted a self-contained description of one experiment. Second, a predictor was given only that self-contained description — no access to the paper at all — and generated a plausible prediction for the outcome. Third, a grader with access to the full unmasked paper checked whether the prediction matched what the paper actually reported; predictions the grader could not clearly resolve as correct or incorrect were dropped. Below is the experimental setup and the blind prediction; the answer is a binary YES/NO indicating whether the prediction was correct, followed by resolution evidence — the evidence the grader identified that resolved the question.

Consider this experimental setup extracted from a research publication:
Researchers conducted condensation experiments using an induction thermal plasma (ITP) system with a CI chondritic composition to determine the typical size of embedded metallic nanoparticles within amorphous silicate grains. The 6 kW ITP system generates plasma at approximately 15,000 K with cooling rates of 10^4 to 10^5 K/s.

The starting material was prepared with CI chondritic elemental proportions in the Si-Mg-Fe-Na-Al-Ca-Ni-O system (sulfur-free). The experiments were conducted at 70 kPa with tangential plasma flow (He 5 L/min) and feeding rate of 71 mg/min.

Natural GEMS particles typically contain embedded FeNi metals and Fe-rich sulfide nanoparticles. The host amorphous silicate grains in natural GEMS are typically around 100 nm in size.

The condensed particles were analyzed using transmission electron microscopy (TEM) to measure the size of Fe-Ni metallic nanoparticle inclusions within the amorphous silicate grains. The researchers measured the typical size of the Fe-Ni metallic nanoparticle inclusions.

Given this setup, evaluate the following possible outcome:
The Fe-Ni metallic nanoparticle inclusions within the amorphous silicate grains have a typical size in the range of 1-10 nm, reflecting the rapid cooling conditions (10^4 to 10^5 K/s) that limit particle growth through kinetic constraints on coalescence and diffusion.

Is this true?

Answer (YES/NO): NO